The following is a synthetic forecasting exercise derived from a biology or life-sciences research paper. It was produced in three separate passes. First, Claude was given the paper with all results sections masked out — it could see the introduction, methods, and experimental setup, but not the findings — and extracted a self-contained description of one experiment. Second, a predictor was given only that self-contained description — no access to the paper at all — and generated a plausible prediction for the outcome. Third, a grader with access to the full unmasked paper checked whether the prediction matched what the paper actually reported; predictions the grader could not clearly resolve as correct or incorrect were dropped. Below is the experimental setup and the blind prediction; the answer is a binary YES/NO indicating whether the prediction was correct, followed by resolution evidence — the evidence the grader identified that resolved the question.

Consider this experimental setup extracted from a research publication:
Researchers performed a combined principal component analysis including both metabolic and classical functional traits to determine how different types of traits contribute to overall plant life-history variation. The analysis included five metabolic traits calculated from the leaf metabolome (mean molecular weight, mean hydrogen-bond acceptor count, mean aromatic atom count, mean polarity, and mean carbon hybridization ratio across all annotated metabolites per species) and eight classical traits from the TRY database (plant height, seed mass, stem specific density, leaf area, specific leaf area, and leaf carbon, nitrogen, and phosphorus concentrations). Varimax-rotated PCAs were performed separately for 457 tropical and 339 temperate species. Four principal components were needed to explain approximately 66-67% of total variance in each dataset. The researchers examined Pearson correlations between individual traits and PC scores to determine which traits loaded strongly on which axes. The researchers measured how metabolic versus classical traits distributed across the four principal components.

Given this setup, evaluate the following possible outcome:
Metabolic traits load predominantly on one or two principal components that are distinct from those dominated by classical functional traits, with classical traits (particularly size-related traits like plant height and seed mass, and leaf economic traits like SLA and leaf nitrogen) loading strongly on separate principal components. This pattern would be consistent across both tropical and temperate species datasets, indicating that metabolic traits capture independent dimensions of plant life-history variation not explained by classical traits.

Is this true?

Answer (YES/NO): YES